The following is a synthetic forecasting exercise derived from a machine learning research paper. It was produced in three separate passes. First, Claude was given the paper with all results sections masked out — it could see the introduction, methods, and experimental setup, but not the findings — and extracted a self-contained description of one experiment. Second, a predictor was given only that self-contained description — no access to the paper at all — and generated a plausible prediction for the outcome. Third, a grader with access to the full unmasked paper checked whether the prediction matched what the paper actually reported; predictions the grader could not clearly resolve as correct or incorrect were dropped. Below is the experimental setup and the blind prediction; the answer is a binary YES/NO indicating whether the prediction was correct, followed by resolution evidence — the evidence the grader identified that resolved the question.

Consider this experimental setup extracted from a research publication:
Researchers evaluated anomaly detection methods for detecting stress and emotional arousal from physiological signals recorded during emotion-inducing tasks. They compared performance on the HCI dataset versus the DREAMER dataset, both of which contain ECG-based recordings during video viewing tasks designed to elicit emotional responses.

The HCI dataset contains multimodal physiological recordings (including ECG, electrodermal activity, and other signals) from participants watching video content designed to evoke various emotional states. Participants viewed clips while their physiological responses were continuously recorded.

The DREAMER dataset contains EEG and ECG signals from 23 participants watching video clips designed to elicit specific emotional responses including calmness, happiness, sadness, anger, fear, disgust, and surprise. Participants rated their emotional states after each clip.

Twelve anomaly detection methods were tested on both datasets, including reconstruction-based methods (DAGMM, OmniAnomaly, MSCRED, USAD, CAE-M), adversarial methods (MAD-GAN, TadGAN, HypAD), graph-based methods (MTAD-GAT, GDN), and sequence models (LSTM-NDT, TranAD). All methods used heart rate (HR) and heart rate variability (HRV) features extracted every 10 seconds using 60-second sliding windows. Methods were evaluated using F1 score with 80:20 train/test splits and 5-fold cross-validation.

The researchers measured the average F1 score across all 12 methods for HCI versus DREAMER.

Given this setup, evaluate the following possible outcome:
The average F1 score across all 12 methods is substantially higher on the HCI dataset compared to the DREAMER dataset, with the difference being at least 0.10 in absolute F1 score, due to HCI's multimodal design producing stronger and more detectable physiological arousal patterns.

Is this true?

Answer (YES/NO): NO